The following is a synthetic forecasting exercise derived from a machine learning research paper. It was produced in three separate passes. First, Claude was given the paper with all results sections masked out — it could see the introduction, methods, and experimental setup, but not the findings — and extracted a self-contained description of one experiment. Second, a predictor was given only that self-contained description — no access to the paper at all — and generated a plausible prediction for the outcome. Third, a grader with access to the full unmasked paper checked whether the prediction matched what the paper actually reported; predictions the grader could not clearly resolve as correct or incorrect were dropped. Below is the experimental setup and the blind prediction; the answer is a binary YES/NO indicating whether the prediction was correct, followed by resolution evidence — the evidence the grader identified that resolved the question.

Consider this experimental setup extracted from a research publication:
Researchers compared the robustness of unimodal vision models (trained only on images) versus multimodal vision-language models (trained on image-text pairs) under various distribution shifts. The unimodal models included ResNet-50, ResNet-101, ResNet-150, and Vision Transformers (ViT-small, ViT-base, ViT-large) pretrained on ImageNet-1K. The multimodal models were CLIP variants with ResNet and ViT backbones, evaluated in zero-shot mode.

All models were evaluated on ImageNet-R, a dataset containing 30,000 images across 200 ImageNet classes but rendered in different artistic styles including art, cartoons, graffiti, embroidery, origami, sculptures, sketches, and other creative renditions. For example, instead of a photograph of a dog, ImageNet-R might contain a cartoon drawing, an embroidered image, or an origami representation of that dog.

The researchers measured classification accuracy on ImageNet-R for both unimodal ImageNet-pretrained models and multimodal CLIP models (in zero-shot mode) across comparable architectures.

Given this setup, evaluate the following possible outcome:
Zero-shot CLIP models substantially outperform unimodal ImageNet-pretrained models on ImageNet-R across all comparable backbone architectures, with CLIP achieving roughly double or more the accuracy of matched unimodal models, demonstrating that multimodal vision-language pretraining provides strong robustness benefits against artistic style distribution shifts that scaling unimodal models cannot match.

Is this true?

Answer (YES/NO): YES